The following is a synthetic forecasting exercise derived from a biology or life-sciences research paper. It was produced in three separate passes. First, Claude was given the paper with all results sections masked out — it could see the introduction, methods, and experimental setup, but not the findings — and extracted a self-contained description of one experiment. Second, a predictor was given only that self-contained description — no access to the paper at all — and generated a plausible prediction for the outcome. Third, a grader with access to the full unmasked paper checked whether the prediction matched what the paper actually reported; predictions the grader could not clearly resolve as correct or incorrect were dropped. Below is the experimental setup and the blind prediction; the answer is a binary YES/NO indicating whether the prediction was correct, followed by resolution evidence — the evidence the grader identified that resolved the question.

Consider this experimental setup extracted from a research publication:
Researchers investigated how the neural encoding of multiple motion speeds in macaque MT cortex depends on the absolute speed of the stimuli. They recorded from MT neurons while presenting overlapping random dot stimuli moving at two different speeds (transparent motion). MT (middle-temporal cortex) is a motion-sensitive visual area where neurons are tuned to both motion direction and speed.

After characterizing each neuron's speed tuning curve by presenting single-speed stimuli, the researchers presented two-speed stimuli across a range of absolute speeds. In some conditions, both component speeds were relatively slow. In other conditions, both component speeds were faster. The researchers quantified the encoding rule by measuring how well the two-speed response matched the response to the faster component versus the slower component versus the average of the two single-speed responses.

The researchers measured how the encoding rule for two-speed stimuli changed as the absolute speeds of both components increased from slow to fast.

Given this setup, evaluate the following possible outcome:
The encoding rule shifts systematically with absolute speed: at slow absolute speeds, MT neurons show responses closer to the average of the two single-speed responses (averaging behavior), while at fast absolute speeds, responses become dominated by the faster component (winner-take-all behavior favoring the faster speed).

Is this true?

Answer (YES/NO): NO